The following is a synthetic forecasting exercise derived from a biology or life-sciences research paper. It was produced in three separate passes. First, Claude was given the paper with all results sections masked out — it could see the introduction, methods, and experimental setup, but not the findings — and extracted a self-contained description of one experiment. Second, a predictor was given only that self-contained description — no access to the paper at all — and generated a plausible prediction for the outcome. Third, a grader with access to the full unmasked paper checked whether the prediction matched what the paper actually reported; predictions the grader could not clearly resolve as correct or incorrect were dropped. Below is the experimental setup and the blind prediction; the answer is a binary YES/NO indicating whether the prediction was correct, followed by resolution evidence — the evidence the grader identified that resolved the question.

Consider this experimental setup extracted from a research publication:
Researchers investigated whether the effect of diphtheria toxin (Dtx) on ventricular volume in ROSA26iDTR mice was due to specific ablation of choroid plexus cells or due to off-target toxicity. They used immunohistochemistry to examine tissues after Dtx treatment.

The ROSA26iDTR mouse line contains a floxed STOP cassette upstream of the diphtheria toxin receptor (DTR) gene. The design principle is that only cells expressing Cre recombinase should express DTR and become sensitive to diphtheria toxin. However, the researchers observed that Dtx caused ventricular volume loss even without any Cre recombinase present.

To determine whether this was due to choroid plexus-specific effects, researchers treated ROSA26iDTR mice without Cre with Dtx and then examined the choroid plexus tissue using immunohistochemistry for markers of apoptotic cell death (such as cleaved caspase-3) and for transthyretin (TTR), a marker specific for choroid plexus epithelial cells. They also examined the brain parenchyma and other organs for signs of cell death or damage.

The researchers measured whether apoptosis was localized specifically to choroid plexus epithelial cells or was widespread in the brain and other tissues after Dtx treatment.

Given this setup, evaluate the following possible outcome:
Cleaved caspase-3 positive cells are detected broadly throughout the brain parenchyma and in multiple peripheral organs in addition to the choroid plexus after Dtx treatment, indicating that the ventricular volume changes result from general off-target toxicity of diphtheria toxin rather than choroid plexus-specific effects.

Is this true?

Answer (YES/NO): NO